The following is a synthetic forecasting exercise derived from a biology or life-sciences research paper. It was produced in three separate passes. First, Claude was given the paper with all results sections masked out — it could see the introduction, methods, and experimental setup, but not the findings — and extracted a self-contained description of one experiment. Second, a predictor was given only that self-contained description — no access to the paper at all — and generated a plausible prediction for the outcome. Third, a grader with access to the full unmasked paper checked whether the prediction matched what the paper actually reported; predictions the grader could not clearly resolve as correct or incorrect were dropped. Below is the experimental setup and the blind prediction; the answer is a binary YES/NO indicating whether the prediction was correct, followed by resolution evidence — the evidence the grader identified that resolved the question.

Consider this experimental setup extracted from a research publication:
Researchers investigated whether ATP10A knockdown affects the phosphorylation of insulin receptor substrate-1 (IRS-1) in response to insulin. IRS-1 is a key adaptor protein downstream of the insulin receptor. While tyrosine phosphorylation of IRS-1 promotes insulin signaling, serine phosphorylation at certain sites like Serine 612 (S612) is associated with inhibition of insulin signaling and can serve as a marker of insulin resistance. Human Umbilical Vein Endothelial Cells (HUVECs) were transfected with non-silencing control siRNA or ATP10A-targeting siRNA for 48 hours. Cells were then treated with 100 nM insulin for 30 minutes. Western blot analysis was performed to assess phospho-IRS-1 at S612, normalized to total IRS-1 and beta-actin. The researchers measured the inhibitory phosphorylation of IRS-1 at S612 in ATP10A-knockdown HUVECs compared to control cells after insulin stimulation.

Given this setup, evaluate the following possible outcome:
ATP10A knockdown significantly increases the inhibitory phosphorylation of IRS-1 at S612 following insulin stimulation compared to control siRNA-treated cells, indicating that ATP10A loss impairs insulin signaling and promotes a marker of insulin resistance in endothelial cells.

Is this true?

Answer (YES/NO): NO